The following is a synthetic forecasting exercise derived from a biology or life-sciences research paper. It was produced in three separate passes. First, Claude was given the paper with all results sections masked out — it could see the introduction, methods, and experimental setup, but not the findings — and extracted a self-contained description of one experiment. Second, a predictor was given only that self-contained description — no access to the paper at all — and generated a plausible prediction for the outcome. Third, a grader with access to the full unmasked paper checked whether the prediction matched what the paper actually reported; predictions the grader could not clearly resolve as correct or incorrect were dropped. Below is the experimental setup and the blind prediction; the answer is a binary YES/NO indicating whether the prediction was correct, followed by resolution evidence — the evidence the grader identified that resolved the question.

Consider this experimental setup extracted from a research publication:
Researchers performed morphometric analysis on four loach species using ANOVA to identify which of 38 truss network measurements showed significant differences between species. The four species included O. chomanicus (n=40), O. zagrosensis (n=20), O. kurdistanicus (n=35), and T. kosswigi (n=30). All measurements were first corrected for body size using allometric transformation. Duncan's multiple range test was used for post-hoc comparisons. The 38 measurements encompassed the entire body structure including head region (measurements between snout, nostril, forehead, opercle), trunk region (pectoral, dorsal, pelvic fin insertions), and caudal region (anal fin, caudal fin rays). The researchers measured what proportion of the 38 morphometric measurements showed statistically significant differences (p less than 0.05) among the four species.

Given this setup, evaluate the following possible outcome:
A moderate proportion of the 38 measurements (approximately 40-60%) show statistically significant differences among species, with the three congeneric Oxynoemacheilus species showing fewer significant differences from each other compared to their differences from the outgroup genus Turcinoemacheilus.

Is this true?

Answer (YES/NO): NO